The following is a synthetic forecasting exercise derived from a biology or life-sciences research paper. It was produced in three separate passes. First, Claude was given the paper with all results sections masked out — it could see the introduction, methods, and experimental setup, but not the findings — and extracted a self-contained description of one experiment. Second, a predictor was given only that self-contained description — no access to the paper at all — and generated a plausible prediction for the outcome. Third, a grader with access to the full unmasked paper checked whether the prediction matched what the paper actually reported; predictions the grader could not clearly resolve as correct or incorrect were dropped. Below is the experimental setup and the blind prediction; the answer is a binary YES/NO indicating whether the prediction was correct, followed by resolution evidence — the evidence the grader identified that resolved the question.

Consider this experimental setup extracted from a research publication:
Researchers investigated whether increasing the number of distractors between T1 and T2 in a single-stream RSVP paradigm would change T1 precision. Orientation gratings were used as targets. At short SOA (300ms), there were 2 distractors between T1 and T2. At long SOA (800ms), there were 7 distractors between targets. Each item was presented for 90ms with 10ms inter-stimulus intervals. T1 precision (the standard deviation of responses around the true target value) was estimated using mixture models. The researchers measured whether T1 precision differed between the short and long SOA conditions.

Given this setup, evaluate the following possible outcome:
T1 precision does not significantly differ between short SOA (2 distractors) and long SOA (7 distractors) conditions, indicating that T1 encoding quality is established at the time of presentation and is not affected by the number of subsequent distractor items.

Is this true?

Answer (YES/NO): NO